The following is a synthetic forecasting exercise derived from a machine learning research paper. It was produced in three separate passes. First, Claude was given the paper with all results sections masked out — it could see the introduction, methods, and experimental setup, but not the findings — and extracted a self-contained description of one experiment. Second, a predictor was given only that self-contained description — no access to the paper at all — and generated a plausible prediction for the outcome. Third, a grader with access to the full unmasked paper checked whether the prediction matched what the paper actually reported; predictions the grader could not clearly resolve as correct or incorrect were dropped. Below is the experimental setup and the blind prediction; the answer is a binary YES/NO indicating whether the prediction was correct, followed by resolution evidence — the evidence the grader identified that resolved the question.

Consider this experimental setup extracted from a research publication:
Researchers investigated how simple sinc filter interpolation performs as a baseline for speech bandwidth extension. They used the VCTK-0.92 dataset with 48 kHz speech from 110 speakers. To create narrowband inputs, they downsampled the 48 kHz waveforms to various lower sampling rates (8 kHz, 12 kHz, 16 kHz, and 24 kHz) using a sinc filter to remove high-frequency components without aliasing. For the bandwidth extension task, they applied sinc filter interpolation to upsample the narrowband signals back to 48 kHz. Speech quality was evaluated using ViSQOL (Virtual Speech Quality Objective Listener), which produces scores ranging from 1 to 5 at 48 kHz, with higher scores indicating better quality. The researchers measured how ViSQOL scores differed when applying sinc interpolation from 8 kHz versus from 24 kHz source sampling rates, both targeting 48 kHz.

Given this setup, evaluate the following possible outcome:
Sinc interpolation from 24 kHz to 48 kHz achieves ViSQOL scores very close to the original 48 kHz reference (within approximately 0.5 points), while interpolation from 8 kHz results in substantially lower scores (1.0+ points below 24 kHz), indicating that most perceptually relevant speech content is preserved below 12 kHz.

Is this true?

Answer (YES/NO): NO